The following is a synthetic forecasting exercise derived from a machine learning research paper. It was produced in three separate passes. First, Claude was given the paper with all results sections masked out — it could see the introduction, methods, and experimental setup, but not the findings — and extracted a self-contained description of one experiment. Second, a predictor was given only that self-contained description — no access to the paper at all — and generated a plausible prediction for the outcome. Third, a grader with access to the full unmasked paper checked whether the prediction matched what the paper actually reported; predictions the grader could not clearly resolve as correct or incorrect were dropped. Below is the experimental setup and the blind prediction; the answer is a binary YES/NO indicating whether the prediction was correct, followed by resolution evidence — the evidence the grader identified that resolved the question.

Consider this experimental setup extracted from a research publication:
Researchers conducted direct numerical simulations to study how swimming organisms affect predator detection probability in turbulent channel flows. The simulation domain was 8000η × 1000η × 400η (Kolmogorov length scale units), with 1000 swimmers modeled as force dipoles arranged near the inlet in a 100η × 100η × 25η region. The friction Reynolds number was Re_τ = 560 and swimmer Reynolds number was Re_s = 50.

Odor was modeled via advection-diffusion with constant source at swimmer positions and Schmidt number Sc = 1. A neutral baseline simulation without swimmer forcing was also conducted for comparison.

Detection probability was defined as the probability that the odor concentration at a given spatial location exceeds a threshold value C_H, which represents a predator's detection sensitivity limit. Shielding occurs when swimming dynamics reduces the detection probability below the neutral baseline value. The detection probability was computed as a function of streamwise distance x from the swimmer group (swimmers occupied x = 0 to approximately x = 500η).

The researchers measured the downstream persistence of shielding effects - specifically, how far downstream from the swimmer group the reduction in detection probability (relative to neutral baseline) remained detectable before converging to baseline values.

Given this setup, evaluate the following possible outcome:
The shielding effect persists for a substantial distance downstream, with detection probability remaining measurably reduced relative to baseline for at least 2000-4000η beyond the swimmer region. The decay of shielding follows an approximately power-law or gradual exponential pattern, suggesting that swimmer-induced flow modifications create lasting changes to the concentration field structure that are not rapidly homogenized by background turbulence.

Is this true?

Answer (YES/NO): YES